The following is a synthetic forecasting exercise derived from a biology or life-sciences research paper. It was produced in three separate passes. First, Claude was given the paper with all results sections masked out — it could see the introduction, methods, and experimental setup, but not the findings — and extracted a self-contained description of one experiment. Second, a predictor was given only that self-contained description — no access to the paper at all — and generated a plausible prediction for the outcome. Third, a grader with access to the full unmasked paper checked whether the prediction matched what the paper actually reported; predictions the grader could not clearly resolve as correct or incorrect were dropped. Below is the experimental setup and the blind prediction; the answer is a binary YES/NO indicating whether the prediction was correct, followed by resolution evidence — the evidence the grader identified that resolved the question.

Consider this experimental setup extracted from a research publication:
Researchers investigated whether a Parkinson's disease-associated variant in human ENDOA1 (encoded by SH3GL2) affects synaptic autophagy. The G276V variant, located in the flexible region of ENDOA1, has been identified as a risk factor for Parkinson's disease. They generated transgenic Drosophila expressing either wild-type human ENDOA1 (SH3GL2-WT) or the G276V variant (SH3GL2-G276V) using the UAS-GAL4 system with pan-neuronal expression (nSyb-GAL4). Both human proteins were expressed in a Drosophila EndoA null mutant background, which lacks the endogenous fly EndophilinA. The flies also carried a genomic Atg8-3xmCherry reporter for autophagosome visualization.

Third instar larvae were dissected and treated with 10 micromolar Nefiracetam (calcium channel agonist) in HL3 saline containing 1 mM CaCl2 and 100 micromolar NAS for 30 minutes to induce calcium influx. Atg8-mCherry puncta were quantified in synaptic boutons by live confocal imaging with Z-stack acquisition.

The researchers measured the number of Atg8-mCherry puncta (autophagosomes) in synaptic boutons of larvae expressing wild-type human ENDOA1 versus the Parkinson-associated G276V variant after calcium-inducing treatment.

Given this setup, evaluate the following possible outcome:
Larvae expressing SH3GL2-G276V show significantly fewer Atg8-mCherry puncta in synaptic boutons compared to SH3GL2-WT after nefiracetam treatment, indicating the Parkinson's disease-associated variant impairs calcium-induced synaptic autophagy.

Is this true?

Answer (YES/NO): YES